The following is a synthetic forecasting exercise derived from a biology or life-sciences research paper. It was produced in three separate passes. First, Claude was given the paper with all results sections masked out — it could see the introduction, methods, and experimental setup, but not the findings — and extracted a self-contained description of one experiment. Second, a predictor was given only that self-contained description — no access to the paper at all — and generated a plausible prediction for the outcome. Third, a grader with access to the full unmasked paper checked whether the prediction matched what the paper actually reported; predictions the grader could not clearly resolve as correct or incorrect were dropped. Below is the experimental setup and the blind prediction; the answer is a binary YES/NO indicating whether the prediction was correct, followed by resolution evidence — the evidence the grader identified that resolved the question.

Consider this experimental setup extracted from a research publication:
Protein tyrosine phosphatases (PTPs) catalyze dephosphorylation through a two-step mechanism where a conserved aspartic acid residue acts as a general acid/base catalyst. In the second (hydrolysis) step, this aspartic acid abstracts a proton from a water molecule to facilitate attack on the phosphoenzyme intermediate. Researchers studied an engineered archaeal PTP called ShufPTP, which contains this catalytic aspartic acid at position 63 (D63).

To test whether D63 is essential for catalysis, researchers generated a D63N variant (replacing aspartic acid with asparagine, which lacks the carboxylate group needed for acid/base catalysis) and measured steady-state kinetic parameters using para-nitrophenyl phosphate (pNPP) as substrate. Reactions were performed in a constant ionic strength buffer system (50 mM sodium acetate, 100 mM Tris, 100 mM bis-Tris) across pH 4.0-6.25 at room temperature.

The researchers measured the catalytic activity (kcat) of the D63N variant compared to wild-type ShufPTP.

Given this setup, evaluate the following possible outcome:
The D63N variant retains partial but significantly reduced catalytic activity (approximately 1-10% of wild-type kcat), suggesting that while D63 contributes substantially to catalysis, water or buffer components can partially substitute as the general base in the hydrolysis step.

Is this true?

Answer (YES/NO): NO